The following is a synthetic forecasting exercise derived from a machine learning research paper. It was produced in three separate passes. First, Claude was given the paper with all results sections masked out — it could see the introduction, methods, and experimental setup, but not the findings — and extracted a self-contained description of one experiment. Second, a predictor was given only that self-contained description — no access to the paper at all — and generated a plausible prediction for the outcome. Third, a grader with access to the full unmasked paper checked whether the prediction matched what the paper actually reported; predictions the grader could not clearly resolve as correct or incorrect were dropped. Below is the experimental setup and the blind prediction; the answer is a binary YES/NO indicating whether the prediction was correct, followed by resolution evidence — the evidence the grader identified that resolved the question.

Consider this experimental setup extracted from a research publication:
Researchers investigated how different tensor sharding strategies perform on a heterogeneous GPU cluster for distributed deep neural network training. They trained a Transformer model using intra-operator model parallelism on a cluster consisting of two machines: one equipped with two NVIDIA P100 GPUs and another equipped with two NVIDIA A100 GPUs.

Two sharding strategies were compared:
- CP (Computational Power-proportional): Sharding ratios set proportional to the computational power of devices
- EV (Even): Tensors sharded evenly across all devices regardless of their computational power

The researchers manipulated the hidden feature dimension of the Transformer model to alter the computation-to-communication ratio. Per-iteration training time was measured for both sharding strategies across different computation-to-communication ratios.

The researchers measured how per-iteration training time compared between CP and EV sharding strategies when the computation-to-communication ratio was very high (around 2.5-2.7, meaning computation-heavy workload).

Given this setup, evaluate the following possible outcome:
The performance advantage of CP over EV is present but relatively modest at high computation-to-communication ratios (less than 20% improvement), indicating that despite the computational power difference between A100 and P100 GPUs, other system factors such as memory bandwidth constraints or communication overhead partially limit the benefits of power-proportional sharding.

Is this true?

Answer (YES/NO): YES